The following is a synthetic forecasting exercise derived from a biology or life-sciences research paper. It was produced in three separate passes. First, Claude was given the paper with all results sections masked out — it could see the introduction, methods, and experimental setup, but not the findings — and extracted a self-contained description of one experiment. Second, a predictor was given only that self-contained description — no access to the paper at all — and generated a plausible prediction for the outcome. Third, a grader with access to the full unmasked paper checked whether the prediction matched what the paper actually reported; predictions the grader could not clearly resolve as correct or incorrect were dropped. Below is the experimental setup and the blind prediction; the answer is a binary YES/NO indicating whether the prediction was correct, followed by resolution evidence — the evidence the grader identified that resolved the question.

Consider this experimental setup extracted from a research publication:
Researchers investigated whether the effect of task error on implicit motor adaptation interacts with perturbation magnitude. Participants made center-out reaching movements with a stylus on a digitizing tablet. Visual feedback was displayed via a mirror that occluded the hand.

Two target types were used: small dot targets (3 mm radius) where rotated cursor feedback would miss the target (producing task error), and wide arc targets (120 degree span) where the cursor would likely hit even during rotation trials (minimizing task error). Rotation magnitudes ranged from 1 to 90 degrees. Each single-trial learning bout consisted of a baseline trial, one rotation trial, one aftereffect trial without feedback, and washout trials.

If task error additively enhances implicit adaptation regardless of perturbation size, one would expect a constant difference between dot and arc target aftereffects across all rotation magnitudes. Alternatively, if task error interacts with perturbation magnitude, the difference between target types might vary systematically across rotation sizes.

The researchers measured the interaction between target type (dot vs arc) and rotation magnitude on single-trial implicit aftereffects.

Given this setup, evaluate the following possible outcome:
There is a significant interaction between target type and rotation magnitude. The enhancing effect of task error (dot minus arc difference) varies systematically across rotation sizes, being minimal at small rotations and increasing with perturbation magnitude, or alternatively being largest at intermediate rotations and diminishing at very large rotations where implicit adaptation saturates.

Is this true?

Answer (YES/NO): NO